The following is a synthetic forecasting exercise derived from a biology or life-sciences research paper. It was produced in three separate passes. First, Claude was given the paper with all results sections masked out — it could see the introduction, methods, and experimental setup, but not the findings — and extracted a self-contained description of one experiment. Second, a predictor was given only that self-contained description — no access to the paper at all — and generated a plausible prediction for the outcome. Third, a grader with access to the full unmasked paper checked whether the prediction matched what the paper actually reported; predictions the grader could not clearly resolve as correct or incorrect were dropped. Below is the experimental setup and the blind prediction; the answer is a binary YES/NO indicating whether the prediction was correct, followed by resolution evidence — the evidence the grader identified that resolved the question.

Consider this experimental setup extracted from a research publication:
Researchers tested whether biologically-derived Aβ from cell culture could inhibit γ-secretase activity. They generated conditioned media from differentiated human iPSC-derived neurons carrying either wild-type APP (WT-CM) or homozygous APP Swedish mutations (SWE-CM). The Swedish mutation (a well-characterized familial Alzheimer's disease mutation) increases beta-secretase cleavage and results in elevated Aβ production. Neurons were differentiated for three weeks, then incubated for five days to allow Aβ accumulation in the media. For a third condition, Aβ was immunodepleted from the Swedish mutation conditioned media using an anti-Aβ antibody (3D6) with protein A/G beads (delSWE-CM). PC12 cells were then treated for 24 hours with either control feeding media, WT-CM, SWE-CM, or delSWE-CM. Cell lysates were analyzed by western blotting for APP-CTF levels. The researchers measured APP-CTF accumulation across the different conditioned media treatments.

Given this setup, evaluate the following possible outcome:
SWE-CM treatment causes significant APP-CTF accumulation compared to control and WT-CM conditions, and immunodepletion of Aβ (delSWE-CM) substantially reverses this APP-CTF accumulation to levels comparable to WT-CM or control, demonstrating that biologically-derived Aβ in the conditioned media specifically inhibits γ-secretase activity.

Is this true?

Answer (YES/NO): YES